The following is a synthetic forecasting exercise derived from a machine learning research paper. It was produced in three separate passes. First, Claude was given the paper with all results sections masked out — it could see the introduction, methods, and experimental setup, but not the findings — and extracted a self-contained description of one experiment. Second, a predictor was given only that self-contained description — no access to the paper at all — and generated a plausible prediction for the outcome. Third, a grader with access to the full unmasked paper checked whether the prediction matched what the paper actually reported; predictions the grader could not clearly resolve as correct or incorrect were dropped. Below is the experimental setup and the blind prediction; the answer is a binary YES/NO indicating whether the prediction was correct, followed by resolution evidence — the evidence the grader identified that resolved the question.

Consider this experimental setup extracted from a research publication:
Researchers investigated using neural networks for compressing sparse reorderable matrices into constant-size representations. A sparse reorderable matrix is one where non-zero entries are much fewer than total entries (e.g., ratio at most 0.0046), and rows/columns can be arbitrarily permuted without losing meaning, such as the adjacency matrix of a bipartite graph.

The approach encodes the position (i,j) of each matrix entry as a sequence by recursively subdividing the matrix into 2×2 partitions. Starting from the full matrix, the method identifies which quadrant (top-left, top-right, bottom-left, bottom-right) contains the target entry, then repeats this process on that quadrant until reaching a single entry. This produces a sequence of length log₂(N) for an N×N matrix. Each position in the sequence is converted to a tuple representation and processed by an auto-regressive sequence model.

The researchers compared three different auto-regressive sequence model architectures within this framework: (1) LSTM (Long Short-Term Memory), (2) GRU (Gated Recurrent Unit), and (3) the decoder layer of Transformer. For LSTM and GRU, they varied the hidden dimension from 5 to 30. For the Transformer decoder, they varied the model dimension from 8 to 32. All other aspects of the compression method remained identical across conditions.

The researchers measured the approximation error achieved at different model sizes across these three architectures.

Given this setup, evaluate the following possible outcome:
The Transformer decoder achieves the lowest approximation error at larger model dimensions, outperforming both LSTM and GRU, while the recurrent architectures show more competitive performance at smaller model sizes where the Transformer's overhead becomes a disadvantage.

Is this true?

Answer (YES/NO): NO